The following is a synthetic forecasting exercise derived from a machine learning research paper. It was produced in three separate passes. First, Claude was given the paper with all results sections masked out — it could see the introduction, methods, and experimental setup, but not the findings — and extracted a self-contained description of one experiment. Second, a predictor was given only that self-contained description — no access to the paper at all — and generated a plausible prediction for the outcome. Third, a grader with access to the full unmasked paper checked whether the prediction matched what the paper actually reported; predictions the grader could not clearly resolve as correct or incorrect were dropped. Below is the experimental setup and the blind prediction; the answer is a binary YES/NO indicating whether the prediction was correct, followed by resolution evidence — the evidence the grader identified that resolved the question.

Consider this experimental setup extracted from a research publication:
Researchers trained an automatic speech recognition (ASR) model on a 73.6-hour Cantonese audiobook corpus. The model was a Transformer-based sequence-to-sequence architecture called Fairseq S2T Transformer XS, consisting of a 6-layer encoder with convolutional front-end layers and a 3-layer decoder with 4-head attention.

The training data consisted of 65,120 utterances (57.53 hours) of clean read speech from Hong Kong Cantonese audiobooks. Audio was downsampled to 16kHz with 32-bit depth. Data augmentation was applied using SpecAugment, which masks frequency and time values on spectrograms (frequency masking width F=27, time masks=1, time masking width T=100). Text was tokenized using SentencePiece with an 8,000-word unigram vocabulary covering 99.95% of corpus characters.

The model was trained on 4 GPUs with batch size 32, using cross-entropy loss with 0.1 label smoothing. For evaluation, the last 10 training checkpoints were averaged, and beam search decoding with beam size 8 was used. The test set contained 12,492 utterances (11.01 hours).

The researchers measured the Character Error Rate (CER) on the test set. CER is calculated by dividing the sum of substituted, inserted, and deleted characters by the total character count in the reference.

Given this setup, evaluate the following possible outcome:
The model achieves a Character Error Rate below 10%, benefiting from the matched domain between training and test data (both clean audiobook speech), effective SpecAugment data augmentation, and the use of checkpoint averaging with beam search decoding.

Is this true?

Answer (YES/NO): NO